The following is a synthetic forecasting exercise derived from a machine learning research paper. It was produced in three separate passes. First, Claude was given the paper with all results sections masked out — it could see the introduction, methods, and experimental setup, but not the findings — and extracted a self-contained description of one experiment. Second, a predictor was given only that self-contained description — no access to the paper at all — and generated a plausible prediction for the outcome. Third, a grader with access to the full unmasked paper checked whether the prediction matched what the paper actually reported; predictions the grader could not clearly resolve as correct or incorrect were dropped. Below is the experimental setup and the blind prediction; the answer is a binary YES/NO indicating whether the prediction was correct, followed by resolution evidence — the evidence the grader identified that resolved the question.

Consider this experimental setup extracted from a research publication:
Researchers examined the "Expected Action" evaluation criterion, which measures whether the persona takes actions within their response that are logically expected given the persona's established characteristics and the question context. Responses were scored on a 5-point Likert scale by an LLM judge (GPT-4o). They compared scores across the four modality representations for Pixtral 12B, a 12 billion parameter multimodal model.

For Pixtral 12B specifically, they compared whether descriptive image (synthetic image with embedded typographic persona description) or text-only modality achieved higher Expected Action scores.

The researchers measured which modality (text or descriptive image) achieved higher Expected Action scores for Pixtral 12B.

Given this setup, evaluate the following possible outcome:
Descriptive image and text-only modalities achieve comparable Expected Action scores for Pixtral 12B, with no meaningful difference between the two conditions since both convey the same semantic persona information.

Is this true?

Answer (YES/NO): NO